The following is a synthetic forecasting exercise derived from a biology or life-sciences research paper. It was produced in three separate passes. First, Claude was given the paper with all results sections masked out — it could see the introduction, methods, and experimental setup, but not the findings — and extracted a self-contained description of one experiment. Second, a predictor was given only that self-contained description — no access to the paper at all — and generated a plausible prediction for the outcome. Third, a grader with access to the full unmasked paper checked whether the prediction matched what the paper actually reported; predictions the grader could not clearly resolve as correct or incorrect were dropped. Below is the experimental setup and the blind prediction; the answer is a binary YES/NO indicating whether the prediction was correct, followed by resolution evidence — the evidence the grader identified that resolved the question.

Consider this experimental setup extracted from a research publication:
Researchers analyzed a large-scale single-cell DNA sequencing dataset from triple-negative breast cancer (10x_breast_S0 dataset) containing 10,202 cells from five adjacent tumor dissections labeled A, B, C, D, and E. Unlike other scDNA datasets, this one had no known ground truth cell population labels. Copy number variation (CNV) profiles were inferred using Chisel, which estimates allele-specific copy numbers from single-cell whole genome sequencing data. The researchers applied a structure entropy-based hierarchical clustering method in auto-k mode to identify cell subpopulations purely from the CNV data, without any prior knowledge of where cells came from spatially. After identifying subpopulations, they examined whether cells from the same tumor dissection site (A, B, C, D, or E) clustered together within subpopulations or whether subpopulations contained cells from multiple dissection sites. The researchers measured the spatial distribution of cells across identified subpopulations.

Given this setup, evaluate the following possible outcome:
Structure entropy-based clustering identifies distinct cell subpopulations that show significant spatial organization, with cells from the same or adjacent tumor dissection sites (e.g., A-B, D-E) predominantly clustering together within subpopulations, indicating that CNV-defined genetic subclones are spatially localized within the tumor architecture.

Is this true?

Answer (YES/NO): NO